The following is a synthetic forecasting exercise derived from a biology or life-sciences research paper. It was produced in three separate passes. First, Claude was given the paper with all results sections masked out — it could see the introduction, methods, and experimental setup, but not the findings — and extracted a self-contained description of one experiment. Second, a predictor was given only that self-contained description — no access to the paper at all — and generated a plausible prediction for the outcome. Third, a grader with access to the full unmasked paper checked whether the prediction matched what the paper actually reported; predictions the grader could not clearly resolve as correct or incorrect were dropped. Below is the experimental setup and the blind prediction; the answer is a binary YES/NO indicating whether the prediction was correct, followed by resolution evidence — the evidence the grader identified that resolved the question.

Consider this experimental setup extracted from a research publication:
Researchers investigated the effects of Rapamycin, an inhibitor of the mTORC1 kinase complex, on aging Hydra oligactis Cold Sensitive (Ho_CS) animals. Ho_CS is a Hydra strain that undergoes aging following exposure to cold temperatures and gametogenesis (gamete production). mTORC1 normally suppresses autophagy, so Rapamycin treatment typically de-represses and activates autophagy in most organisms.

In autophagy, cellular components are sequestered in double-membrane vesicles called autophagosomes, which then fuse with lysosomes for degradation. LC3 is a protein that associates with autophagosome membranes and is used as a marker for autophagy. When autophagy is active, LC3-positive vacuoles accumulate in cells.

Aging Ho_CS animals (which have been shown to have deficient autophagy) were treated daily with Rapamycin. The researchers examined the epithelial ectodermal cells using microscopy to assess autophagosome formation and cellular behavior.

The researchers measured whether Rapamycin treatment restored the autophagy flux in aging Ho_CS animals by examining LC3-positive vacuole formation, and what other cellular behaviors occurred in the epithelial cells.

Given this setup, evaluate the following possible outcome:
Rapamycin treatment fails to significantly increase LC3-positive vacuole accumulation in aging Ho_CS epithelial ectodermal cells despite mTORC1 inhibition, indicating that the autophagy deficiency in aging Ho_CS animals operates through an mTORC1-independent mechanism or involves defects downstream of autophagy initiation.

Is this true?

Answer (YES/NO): YES